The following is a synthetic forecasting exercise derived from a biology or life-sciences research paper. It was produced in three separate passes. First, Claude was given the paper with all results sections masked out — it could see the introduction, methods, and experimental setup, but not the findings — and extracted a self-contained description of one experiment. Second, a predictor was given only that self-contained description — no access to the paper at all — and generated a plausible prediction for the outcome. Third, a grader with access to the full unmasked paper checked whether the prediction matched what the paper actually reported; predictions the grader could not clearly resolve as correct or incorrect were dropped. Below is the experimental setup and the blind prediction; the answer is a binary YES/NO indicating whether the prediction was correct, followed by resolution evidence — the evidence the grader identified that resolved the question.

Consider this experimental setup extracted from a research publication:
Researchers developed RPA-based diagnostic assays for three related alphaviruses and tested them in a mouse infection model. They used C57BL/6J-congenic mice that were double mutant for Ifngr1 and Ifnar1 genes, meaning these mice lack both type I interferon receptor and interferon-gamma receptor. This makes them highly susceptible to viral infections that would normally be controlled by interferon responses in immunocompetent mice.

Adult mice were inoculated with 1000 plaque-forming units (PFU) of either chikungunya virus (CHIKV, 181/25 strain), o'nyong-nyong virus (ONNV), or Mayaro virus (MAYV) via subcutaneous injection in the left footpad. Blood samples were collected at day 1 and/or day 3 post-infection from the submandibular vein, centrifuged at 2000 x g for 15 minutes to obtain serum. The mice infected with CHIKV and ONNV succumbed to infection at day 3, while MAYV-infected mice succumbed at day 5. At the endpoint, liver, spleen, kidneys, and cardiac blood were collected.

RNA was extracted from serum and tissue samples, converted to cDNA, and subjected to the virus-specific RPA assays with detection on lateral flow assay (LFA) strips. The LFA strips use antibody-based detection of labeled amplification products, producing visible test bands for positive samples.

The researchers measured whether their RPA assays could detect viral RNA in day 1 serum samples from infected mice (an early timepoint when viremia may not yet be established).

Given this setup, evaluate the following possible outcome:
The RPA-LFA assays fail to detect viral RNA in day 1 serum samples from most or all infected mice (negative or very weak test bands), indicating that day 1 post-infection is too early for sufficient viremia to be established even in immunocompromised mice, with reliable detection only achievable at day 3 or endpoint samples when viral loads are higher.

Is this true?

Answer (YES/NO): NO